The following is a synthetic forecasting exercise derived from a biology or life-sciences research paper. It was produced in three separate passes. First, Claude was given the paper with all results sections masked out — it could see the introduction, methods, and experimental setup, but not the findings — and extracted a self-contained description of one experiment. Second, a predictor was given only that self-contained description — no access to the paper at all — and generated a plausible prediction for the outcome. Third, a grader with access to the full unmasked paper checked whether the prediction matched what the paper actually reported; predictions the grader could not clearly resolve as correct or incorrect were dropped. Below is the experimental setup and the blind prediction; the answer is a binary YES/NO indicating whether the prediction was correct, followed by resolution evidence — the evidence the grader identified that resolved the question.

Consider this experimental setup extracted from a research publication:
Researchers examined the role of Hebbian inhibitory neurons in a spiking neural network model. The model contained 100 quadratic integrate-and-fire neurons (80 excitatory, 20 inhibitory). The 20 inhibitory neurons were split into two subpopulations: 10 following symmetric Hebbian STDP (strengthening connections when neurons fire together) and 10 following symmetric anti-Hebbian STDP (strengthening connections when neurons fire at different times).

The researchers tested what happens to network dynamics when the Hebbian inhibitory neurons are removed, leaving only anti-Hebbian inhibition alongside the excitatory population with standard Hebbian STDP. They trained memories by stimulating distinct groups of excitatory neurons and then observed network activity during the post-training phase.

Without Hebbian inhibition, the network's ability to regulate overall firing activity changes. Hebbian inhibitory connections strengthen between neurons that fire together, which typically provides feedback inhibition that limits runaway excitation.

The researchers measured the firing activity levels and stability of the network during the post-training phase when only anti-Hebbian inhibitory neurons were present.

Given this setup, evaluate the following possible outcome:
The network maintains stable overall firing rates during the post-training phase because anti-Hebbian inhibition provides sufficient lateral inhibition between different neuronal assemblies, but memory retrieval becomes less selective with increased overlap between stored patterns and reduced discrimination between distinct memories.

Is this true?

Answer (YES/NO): NO